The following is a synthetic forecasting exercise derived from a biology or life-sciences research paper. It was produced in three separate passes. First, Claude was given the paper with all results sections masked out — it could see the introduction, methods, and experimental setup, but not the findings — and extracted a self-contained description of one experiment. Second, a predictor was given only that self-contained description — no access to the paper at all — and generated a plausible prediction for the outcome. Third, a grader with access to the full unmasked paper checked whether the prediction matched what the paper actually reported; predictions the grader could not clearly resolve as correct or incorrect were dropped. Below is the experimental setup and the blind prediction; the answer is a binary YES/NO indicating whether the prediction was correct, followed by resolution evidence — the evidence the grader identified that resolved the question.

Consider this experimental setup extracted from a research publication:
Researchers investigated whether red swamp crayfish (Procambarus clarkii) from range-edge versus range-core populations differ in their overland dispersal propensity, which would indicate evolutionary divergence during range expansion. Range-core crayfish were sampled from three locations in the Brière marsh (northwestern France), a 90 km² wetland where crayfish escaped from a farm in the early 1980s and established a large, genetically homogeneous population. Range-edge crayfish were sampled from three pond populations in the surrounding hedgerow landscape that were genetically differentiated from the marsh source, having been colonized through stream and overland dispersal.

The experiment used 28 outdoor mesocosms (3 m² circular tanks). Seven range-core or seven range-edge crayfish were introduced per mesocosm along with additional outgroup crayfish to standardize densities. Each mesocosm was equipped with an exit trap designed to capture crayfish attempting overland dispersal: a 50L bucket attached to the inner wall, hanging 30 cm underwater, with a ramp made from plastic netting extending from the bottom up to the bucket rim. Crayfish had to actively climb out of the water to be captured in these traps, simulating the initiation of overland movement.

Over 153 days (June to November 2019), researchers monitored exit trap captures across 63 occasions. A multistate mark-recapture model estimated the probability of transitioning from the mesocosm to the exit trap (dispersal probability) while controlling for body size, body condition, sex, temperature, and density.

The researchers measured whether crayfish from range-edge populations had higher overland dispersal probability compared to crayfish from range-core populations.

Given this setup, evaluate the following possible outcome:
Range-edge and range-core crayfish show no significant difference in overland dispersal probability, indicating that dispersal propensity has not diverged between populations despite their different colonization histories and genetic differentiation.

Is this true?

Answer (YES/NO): YES